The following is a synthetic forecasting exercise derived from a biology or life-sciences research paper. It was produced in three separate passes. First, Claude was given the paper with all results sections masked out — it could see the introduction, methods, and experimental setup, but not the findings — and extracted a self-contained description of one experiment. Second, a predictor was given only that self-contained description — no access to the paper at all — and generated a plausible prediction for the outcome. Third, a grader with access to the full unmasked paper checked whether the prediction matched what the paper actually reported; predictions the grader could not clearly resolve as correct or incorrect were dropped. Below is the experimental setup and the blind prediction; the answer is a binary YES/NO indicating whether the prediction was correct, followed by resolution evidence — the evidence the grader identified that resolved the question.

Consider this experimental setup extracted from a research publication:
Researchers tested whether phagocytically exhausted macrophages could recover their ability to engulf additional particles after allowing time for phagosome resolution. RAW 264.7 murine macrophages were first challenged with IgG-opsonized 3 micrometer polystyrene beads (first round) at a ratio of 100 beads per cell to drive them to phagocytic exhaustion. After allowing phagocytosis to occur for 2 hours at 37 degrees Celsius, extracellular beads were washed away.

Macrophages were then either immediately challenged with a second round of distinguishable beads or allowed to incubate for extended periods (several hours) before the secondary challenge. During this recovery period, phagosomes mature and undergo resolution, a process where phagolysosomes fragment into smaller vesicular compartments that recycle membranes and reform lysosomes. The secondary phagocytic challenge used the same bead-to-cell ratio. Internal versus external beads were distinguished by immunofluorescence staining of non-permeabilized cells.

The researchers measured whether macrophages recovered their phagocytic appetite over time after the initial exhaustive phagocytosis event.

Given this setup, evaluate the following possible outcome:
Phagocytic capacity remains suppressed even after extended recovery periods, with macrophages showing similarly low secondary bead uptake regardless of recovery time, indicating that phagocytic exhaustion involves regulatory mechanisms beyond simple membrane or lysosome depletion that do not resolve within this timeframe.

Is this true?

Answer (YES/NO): NO